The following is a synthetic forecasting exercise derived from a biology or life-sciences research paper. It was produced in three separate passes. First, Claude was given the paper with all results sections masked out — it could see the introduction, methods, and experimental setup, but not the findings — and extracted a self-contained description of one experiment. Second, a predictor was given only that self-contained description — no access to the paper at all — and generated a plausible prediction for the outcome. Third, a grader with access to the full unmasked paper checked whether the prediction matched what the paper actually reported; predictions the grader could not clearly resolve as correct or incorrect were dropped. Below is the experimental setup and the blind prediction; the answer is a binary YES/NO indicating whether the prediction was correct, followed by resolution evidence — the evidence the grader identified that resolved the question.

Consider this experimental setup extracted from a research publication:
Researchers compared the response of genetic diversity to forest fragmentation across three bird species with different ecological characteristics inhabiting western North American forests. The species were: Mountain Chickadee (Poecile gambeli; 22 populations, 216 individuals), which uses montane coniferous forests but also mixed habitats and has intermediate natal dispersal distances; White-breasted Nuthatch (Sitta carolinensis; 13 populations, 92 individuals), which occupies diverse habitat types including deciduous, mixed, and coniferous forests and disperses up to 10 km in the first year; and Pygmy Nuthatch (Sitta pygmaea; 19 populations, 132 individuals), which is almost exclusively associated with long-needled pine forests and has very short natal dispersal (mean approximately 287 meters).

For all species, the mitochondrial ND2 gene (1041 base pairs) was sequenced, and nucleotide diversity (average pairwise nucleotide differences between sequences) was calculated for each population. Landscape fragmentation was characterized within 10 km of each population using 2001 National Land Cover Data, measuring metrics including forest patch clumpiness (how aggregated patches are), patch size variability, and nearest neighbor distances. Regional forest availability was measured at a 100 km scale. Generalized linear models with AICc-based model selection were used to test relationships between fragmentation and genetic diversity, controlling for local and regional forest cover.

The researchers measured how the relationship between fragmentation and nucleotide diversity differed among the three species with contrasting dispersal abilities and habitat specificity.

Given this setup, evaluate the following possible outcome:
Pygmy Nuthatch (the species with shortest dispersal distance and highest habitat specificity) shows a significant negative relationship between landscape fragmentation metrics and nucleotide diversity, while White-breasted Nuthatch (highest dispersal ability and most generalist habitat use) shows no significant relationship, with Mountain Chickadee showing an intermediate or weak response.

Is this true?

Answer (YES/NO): NO